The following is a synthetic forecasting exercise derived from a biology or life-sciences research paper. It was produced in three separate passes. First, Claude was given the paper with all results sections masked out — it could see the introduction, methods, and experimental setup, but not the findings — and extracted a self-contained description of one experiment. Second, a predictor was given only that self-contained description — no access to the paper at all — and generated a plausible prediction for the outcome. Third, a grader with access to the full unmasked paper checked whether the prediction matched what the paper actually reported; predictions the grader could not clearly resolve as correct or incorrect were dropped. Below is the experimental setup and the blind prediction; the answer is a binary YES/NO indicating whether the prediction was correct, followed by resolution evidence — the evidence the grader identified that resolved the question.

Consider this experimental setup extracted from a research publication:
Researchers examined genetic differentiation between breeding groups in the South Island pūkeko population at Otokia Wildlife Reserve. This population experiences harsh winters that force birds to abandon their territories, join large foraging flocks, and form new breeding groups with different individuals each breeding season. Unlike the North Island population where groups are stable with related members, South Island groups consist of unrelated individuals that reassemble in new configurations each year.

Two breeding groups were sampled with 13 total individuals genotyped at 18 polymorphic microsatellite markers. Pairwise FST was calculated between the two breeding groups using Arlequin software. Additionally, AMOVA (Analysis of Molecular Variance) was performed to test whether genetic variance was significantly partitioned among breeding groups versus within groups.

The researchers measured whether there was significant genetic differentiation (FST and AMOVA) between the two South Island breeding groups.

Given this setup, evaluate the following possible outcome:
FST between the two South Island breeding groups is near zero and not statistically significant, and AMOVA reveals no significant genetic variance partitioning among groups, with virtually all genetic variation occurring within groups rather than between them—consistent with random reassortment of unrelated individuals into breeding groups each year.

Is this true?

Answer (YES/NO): YES